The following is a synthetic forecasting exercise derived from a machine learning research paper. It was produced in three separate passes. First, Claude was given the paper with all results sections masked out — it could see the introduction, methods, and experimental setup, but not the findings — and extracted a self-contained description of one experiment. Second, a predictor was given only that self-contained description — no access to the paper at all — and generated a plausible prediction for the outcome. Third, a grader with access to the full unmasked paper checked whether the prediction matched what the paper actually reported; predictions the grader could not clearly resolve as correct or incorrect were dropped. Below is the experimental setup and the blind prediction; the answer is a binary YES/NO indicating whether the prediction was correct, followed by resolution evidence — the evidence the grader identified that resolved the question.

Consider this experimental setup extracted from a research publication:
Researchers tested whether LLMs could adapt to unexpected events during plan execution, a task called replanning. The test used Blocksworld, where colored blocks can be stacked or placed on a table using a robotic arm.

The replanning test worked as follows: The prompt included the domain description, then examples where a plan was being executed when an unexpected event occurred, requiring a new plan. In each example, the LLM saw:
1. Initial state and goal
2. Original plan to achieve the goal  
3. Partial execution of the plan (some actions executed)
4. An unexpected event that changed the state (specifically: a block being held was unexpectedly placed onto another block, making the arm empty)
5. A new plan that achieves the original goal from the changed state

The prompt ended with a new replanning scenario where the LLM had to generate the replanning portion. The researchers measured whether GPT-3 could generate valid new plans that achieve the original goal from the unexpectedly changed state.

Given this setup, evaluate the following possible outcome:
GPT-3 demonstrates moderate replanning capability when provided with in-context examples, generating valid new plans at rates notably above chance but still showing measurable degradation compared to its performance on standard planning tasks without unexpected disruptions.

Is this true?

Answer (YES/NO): NO